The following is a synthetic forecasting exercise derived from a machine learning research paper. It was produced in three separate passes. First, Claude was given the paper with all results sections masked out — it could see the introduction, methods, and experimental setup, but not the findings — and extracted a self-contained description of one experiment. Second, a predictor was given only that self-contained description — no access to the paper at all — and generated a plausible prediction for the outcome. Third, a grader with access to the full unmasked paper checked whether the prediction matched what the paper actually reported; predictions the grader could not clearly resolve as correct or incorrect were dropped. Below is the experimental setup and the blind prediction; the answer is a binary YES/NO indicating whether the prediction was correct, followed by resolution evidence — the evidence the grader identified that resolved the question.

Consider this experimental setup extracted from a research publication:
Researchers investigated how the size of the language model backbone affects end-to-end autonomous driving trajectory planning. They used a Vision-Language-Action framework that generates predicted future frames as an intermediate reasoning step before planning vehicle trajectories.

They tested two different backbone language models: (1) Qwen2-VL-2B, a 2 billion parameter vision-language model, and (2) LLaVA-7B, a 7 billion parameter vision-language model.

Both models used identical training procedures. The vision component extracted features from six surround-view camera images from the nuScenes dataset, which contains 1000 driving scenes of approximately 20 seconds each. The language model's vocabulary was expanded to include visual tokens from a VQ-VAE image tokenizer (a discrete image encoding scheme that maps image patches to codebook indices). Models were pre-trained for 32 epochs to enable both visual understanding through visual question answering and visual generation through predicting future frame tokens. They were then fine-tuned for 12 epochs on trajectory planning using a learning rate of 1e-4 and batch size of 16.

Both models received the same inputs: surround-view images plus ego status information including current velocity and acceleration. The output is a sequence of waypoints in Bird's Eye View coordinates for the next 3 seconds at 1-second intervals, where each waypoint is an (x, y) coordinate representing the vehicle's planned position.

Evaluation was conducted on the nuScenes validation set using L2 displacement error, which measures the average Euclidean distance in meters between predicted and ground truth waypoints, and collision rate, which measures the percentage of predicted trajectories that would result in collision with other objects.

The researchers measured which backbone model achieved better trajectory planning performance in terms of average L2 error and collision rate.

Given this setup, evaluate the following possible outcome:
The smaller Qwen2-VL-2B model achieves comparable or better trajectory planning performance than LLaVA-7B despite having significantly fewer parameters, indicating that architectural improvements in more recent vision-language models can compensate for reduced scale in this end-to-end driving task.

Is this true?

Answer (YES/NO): YES